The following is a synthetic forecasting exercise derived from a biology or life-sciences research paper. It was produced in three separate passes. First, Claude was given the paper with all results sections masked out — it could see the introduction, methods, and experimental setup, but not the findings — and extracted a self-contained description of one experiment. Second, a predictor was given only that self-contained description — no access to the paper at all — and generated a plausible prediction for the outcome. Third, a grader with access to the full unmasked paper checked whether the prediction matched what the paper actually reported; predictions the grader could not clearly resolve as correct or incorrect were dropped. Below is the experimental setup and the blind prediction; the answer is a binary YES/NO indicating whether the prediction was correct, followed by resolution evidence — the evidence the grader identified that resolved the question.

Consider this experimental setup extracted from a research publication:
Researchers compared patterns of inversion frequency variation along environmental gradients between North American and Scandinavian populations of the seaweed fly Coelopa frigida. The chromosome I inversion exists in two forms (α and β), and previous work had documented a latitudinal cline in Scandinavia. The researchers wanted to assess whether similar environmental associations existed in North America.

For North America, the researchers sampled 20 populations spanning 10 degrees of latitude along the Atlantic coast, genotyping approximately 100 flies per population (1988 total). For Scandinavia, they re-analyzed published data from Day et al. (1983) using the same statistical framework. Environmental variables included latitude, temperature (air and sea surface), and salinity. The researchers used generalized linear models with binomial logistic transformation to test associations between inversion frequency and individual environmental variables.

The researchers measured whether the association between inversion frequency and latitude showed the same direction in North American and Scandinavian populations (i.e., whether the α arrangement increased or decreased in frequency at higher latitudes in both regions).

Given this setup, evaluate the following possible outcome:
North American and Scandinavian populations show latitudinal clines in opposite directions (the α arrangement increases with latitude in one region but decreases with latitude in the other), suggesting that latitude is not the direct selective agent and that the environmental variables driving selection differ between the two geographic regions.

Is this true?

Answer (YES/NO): NO